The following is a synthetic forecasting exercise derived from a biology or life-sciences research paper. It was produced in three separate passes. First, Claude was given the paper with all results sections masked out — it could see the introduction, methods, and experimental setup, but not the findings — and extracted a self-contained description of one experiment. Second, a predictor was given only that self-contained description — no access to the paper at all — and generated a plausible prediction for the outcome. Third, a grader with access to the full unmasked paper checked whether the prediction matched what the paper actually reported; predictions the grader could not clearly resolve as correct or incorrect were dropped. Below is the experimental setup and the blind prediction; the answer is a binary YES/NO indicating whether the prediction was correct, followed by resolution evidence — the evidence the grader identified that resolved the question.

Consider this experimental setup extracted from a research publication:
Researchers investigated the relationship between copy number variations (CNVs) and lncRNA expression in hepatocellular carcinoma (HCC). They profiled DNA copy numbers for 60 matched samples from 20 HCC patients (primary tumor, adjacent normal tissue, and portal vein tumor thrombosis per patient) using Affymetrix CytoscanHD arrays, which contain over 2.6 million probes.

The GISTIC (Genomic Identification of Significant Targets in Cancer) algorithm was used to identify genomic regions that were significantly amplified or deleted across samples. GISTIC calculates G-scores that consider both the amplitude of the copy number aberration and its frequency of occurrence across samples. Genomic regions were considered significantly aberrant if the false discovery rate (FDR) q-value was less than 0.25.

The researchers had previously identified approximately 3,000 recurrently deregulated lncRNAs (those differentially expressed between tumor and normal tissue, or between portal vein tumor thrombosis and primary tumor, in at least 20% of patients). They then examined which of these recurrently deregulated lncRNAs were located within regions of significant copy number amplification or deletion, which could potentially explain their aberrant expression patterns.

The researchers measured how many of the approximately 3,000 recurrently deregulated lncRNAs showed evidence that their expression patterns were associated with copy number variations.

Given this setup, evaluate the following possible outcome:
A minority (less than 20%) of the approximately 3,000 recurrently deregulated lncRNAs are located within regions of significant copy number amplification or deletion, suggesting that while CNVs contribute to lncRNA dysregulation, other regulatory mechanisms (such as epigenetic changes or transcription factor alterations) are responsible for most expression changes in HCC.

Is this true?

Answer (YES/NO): YES